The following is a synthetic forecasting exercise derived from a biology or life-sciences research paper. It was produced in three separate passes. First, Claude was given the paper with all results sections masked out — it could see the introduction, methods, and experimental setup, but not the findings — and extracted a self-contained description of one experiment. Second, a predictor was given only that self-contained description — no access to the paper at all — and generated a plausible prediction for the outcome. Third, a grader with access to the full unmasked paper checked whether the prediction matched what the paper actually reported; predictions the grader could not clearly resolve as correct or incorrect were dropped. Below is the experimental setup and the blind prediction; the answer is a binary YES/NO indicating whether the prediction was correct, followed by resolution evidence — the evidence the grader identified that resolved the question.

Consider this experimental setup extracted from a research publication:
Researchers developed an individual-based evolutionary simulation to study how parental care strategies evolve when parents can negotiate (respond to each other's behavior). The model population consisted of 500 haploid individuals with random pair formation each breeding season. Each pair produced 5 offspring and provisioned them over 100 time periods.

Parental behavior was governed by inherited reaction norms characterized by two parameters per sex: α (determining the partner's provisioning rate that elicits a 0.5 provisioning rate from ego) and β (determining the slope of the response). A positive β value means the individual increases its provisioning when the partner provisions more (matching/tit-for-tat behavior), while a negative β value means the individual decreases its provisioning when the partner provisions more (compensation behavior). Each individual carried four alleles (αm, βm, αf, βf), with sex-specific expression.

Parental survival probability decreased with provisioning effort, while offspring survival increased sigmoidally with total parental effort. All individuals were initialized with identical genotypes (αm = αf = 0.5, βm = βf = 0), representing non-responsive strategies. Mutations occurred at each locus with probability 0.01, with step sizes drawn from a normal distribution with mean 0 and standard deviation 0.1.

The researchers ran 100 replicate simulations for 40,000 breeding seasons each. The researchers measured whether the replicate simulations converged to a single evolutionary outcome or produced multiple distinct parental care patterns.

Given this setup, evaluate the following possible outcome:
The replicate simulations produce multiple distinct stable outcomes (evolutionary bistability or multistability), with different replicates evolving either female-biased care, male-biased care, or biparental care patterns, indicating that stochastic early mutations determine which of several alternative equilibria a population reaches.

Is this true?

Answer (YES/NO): NO